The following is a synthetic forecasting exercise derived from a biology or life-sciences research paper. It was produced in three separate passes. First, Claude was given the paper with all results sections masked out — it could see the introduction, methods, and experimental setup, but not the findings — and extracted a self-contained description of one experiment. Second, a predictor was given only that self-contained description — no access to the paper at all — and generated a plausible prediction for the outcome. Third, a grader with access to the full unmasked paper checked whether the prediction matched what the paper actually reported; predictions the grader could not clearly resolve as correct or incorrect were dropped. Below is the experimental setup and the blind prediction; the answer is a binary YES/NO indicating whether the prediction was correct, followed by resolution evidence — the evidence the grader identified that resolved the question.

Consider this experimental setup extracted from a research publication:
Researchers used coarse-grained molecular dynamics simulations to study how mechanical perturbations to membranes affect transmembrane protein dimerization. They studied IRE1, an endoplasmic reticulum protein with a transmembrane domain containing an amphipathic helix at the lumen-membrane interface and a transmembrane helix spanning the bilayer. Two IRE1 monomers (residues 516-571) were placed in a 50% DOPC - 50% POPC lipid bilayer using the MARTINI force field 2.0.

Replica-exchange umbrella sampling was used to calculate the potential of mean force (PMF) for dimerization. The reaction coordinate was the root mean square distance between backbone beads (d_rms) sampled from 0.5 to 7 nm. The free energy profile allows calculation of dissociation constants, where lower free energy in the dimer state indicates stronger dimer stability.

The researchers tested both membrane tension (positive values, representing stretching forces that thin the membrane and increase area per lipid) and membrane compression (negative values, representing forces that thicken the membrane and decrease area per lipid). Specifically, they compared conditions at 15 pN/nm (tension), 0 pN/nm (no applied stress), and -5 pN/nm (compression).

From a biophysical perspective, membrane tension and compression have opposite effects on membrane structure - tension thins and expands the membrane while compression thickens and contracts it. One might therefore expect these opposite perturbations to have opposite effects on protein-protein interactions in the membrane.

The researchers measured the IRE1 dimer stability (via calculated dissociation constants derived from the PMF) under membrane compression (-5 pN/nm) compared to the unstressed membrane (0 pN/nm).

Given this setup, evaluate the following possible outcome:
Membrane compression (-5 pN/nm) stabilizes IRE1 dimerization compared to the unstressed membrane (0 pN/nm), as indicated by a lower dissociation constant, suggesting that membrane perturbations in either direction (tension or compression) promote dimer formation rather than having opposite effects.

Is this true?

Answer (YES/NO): YES